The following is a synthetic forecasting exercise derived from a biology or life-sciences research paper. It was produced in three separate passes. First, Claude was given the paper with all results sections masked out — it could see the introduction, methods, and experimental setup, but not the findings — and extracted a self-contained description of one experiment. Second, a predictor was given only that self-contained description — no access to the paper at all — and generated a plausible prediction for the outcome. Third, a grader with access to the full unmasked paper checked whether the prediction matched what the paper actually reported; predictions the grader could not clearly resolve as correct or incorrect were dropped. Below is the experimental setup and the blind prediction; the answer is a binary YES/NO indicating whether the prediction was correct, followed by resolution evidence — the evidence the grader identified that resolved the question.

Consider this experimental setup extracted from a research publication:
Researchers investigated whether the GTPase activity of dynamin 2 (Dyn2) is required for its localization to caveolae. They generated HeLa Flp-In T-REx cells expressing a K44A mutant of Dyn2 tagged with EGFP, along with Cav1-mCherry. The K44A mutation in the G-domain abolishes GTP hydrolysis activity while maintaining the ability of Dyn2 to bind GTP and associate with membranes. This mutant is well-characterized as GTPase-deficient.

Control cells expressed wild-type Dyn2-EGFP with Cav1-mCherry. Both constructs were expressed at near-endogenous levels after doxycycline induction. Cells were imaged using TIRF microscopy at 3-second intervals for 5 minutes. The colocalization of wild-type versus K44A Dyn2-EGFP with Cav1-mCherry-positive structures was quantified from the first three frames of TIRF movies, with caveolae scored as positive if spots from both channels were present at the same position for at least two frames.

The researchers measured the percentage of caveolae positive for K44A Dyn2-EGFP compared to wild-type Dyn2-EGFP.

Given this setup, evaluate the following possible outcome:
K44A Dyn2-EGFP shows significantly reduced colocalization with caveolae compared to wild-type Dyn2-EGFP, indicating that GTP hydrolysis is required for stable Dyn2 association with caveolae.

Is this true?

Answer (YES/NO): NO